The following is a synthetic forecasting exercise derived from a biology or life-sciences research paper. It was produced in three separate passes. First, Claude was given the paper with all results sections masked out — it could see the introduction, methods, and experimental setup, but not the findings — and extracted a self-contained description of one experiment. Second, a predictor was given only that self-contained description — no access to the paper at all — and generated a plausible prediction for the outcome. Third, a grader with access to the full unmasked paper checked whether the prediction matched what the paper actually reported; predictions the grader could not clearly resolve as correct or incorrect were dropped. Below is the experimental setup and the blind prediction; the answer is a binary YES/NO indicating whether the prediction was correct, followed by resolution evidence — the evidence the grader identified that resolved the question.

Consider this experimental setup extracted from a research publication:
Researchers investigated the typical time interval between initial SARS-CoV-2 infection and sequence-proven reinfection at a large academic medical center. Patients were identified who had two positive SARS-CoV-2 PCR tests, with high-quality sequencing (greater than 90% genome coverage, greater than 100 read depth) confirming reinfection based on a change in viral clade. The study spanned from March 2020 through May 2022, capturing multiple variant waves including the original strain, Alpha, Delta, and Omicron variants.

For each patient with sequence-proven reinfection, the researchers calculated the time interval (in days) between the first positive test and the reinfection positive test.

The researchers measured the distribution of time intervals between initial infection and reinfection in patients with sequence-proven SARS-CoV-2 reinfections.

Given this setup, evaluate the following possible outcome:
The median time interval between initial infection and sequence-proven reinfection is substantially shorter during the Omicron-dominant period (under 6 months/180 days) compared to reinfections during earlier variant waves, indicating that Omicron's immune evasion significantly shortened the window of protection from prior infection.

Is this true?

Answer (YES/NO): NO